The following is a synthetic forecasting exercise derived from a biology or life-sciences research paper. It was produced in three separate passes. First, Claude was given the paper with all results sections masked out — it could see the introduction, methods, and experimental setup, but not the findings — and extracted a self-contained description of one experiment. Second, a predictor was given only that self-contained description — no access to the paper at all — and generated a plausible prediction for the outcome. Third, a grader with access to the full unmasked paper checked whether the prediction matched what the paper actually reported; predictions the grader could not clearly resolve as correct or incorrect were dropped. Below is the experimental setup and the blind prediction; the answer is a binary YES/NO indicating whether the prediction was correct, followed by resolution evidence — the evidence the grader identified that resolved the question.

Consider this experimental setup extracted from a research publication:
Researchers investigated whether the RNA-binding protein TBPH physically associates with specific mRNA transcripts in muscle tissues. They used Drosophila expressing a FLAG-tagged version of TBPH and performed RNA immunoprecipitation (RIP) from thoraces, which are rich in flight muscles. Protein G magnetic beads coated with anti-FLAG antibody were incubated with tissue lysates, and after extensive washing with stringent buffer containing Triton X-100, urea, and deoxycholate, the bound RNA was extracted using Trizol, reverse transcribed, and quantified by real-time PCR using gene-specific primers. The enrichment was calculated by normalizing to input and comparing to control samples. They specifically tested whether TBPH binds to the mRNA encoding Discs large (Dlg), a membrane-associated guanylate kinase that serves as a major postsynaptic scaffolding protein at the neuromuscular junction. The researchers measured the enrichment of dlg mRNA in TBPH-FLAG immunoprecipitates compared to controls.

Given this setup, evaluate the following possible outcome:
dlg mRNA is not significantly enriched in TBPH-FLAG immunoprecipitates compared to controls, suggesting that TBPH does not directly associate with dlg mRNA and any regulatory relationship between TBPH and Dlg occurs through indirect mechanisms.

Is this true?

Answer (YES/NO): NO